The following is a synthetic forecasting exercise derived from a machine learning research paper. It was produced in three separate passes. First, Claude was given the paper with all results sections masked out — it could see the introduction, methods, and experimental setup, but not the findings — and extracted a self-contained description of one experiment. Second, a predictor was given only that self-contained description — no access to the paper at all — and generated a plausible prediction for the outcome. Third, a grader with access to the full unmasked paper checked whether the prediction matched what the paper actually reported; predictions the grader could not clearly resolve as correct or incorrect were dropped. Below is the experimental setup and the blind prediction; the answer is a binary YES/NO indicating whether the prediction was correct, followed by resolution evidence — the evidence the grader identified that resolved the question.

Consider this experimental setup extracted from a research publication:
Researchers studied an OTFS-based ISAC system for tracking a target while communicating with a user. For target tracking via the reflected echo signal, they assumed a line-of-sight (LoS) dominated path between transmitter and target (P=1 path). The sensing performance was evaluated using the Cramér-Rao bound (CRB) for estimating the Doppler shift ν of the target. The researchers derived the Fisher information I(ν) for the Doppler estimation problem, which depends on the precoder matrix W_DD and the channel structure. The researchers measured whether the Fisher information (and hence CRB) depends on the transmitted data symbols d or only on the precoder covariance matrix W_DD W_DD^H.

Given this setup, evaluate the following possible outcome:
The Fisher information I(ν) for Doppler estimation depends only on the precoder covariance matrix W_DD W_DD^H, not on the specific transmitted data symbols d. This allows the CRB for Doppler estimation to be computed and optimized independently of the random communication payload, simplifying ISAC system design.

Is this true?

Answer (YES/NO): YES